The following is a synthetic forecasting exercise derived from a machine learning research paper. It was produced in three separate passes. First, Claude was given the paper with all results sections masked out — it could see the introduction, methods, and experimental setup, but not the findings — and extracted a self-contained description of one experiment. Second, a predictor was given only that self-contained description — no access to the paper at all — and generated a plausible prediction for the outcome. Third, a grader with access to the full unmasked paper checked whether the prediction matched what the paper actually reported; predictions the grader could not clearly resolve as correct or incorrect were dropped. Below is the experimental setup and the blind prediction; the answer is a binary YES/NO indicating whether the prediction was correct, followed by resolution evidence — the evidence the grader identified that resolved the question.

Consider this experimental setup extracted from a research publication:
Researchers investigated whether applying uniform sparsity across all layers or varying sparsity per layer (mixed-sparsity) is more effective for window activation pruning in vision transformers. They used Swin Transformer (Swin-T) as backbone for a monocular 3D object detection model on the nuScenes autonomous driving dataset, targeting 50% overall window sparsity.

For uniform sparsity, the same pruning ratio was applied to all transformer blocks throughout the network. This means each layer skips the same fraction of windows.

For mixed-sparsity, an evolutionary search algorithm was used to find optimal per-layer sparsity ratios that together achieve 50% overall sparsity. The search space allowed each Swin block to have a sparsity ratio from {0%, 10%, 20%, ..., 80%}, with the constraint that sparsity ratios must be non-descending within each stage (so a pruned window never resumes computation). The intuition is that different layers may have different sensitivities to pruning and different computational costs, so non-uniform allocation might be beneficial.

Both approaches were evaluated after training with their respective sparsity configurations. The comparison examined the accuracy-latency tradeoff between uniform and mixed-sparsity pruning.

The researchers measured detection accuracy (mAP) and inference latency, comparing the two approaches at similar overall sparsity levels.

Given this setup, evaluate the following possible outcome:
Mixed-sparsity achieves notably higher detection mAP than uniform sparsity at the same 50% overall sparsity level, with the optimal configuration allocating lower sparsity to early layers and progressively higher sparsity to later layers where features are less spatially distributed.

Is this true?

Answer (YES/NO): NO